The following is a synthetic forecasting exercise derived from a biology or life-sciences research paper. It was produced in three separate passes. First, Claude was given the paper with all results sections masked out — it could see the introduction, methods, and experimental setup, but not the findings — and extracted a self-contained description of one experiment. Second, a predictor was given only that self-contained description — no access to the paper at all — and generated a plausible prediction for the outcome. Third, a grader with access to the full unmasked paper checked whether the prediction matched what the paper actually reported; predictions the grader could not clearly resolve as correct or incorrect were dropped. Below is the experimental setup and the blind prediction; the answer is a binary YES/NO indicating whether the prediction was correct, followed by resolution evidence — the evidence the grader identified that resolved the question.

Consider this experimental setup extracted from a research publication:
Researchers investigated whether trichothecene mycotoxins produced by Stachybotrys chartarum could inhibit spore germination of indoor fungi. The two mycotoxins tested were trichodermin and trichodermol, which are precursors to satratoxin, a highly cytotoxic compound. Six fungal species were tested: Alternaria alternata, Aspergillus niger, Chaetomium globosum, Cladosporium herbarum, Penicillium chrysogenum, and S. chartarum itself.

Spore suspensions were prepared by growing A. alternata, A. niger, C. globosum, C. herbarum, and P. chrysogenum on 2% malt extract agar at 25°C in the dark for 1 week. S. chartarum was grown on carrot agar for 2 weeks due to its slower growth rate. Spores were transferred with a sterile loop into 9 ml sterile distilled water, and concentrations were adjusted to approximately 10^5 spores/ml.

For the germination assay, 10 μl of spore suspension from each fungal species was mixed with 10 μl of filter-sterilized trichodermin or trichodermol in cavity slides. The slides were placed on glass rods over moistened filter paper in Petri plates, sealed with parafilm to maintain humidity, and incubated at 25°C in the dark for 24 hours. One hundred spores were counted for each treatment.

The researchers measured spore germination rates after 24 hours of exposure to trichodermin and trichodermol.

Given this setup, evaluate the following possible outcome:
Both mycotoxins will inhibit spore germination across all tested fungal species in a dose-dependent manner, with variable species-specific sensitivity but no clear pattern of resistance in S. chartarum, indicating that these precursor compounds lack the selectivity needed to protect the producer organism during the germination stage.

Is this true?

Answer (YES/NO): NO